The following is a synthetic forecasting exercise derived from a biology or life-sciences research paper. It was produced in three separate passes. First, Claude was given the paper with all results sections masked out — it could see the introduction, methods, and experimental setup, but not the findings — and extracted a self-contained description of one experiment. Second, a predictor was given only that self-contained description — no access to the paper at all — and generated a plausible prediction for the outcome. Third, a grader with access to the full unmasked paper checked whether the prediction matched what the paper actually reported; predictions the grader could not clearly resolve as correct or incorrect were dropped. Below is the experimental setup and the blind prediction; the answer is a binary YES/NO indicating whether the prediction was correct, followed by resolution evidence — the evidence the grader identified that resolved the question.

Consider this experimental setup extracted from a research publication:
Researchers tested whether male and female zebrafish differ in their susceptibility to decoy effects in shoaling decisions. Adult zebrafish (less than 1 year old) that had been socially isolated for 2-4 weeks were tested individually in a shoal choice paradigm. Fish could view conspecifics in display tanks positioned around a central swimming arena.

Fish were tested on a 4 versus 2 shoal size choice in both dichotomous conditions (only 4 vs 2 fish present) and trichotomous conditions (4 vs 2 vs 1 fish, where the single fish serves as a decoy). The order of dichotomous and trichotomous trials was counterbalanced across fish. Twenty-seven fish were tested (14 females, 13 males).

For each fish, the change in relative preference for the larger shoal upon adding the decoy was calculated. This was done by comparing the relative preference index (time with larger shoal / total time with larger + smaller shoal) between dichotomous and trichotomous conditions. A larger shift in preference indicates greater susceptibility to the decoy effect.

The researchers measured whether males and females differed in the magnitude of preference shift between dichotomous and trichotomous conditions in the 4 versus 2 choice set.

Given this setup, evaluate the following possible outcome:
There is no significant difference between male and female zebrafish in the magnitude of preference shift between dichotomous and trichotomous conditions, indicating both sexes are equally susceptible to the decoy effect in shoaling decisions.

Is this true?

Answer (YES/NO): NO